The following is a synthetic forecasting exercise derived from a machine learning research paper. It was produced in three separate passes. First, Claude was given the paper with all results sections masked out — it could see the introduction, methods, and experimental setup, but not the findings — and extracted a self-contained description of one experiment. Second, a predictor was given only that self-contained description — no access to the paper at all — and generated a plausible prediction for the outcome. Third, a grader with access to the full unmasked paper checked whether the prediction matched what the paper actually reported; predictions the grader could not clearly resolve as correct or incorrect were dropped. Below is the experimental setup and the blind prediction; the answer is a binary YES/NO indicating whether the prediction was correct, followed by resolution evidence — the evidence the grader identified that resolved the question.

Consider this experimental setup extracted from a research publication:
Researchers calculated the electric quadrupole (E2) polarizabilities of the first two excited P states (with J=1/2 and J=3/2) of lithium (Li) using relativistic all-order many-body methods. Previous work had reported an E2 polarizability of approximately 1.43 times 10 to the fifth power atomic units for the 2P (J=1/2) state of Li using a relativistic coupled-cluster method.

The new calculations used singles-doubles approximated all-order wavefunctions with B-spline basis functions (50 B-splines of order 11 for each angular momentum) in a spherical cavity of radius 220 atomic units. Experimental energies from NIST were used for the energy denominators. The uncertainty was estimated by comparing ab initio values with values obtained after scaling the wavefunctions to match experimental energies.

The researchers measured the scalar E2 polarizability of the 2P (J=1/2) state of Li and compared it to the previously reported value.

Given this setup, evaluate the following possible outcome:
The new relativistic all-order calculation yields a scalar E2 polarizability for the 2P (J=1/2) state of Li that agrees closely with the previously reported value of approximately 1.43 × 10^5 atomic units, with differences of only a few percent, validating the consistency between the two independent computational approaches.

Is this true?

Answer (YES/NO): NO